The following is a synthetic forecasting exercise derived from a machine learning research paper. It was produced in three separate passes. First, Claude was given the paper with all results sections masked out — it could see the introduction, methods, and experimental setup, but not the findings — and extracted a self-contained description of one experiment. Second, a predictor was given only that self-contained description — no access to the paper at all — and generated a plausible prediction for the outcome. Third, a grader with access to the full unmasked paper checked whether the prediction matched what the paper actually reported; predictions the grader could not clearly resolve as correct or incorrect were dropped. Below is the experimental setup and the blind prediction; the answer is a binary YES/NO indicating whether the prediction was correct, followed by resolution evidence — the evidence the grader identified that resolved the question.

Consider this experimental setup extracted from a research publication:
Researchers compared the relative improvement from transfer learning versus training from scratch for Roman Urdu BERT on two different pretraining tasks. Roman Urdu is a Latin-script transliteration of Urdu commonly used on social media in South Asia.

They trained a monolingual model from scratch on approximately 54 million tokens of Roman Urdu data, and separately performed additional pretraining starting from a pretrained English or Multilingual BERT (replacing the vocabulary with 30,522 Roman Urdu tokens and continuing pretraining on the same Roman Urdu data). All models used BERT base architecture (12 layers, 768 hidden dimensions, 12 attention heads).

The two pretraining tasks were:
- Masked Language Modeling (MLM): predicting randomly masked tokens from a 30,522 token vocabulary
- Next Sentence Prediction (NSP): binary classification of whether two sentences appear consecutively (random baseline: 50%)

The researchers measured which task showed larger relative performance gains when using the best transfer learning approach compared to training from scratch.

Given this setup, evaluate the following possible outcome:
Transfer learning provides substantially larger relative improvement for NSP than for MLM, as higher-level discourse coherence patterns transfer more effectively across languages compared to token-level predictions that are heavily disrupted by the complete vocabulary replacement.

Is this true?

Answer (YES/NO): NO